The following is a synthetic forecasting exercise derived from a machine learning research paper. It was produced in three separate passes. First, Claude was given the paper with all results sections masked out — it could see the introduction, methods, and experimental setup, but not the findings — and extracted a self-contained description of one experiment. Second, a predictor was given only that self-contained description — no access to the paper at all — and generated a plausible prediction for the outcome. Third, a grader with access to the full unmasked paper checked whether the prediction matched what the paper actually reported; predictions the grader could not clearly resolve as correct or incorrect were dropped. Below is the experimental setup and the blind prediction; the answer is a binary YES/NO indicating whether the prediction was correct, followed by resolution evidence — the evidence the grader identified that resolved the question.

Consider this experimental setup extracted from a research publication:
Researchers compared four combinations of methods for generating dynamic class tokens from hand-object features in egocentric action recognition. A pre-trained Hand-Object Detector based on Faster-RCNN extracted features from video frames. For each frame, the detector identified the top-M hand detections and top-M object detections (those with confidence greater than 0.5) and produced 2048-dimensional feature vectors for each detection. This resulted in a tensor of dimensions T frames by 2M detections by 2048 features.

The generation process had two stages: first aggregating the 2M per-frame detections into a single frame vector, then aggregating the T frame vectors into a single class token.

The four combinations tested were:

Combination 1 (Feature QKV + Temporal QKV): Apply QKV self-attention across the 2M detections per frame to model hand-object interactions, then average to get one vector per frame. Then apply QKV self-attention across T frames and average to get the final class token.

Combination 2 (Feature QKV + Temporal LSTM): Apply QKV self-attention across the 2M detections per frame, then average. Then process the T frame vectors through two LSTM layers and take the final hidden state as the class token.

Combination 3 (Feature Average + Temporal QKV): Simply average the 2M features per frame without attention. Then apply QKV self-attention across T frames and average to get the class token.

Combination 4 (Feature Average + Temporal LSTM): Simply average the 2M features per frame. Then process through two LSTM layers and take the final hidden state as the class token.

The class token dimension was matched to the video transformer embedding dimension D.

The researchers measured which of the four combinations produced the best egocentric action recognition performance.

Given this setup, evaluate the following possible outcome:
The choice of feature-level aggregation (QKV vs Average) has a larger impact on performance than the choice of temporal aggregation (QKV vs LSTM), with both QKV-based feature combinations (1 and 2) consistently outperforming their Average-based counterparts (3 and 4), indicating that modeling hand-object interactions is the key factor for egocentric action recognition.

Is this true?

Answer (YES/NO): NO